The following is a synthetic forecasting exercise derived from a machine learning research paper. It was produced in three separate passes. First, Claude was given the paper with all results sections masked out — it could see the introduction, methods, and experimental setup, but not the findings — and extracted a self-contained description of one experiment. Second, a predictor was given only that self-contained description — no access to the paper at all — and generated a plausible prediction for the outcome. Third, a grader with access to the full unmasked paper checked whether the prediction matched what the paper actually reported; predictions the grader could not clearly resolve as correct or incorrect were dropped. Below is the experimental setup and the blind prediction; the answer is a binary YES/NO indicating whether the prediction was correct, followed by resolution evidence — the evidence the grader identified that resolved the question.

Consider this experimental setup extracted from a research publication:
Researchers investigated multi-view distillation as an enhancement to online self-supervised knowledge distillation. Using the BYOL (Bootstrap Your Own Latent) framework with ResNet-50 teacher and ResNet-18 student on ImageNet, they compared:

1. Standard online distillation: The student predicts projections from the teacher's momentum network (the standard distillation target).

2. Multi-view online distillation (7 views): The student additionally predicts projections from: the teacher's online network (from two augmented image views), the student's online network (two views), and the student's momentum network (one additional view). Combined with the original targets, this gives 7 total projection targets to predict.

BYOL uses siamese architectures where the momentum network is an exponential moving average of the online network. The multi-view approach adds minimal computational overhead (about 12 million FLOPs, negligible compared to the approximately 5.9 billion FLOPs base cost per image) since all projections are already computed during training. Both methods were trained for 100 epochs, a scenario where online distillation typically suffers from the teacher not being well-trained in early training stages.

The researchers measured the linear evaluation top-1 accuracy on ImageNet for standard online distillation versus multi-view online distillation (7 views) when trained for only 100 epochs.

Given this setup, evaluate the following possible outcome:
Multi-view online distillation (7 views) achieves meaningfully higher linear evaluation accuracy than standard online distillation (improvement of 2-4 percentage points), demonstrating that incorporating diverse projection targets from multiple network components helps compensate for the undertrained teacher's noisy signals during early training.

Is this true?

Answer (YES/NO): YES